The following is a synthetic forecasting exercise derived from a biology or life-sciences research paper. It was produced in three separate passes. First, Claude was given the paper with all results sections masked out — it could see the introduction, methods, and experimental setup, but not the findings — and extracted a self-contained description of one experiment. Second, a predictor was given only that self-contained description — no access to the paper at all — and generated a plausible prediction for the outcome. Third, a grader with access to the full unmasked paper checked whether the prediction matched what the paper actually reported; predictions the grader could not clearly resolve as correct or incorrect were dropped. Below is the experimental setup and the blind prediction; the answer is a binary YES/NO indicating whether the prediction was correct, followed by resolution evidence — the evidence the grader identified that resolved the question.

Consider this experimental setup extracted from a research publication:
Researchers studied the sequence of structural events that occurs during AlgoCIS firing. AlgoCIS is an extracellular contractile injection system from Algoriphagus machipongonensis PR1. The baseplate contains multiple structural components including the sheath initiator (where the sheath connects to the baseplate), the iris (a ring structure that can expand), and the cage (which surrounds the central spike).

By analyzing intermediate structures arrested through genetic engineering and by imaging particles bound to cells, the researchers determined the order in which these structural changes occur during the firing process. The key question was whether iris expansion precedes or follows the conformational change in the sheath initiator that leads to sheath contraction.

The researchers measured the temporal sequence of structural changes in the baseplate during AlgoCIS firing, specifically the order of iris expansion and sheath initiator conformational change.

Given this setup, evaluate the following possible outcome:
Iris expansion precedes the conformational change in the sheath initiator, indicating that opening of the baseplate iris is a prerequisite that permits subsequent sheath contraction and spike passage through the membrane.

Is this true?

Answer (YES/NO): YES